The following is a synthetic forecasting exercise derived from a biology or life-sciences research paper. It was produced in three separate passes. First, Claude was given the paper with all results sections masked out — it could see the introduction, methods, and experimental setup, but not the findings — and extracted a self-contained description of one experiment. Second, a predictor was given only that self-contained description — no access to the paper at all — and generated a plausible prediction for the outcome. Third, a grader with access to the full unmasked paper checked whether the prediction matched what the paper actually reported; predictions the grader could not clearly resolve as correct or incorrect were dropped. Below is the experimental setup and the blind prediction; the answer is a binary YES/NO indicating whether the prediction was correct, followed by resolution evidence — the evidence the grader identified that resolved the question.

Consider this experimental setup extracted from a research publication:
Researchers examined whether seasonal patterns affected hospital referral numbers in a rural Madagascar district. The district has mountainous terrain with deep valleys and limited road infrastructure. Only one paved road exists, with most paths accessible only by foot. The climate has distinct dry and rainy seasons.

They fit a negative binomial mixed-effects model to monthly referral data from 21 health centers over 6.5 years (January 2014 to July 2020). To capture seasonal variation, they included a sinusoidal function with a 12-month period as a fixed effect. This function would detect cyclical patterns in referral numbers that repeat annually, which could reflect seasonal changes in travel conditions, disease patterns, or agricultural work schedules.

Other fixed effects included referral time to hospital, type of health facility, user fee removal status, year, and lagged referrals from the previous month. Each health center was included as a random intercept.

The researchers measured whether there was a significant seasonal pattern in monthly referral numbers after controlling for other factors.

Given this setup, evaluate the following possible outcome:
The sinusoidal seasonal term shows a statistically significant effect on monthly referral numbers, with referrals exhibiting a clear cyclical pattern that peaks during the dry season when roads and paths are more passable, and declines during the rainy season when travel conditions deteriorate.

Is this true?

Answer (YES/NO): NO